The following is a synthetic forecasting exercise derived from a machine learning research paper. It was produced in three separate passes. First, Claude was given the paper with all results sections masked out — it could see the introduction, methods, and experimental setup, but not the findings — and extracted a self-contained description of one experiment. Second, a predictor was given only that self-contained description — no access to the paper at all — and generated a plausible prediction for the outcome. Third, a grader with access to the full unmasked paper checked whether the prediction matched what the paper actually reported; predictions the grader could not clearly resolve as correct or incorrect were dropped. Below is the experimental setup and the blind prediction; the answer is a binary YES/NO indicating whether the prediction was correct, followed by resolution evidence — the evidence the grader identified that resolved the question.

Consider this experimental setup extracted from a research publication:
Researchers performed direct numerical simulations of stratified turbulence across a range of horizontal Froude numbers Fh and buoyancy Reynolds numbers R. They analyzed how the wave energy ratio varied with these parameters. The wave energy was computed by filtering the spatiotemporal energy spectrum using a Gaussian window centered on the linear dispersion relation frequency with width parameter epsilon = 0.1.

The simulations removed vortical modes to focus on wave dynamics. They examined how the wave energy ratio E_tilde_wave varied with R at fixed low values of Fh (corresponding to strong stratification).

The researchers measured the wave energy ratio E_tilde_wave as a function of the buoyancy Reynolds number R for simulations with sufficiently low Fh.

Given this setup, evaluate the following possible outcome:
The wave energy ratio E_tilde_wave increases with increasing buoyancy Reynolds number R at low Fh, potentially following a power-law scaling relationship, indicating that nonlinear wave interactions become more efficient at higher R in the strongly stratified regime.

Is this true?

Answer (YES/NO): NO